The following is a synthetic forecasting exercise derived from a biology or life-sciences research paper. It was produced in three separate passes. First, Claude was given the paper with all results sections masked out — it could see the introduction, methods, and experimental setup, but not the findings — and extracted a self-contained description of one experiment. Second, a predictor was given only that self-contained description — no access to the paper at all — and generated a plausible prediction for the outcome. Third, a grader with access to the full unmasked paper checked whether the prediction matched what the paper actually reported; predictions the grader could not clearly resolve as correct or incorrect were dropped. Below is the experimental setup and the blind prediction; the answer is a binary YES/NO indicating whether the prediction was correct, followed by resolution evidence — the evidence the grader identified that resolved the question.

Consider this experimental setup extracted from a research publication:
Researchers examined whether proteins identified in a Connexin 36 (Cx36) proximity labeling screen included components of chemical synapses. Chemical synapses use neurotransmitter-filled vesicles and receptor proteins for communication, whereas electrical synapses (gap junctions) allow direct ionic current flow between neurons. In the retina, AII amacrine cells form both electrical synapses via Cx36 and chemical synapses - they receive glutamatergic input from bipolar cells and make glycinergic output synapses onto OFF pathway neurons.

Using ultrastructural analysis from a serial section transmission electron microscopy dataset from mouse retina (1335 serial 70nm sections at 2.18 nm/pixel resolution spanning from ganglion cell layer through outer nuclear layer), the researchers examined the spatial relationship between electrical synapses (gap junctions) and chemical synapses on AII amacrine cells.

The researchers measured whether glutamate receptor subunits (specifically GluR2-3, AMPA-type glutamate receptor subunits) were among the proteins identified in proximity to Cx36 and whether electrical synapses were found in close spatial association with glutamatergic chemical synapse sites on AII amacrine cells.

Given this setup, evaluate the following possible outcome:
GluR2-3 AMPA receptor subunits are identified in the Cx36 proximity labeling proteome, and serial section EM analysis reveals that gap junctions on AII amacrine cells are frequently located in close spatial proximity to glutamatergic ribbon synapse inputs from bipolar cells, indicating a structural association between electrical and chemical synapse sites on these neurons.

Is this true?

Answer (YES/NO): NO